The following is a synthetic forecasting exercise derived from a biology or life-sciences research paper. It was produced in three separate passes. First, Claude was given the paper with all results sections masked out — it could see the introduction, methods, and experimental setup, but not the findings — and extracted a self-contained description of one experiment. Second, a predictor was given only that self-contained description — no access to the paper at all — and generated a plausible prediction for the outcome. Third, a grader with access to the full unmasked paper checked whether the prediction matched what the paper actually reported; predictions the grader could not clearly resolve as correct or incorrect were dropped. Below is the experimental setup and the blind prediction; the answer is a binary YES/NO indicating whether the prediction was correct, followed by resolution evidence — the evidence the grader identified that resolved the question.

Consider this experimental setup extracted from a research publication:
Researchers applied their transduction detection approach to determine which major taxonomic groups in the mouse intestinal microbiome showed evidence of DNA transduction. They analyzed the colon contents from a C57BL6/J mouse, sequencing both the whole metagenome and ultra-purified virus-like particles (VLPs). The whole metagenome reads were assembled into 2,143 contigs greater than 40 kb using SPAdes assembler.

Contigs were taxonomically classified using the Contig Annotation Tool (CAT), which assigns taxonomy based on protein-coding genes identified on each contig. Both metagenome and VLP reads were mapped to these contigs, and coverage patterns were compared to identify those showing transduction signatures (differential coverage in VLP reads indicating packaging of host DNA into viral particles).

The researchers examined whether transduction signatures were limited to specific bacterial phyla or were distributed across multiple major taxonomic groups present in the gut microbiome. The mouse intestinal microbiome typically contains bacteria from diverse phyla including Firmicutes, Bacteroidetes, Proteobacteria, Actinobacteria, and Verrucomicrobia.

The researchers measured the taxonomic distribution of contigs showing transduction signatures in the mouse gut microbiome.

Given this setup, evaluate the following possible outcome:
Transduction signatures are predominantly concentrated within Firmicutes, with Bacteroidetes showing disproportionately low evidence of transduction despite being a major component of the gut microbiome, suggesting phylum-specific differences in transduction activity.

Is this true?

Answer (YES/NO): NO